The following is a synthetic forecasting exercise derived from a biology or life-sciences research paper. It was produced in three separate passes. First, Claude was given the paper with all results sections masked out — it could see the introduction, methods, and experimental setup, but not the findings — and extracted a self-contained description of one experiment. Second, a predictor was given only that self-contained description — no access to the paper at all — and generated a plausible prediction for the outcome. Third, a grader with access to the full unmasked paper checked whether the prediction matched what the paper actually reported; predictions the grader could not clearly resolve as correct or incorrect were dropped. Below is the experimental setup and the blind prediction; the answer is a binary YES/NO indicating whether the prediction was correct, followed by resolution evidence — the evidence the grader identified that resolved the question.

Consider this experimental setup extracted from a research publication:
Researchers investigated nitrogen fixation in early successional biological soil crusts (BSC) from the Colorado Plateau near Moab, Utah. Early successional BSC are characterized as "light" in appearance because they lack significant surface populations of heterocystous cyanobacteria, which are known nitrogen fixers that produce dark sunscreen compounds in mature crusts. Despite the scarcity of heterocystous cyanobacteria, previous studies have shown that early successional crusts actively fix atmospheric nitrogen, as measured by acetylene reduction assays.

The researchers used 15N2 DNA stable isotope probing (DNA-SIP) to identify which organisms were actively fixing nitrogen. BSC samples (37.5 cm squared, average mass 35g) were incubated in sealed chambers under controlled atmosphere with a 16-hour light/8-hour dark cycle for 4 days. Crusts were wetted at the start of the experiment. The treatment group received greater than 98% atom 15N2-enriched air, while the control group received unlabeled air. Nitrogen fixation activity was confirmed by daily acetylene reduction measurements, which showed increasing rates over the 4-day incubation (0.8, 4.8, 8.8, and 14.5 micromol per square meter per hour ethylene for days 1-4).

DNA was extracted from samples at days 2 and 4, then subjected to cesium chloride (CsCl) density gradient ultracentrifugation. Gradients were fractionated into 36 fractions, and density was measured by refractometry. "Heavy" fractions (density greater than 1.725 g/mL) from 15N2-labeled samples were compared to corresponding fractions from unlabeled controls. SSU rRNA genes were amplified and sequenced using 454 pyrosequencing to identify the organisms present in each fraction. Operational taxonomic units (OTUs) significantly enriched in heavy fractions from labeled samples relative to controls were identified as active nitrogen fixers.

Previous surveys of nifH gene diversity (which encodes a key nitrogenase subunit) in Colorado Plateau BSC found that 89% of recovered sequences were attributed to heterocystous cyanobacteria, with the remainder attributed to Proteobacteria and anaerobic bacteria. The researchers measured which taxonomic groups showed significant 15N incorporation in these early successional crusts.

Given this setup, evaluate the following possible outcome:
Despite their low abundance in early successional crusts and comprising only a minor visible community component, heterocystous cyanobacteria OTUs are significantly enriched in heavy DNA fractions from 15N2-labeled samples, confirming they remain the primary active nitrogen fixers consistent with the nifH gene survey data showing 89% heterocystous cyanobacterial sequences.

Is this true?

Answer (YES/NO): NO